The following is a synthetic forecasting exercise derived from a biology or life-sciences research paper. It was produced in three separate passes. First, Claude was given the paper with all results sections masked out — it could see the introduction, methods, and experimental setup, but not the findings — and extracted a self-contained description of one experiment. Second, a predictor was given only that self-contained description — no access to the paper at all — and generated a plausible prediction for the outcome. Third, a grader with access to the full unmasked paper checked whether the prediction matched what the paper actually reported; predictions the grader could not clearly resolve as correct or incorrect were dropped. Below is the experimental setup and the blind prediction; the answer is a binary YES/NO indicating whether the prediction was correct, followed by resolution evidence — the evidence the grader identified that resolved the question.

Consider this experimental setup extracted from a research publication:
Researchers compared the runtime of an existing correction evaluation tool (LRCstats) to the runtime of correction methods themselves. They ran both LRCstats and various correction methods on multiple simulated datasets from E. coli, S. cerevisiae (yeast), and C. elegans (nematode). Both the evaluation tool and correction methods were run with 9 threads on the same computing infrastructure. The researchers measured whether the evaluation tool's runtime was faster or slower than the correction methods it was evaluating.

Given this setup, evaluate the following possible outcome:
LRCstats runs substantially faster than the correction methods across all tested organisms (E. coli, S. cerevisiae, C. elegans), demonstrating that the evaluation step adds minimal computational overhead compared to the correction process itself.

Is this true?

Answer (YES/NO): NO